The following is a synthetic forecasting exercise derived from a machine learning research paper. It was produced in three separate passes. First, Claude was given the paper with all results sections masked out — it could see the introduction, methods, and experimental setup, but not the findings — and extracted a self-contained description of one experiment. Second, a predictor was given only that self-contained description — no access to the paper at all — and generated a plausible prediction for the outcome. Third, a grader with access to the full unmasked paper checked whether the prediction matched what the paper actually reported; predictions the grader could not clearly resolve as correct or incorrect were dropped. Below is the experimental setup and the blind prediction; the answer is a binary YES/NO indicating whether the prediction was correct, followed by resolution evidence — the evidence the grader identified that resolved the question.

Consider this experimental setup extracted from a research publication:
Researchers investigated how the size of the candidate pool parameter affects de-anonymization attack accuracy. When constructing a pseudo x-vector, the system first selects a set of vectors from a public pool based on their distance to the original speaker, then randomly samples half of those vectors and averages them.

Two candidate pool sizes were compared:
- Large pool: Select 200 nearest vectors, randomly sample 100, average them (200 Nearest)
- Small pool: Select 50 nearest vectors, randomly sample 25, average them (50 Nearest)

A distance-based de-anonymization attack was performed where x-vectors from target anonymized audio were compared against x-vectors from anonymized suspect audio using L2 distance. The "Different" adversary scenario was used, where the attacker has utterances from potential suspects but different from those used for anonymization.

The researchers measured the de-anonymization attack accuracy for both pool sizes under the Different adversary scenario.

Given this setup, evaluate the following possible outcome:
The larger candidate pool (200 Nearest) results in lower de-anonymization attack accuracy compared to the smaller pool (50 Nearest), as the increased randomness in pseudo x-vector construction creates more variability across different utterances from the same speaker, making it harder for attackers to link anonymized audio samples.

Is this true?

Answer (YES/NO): NO